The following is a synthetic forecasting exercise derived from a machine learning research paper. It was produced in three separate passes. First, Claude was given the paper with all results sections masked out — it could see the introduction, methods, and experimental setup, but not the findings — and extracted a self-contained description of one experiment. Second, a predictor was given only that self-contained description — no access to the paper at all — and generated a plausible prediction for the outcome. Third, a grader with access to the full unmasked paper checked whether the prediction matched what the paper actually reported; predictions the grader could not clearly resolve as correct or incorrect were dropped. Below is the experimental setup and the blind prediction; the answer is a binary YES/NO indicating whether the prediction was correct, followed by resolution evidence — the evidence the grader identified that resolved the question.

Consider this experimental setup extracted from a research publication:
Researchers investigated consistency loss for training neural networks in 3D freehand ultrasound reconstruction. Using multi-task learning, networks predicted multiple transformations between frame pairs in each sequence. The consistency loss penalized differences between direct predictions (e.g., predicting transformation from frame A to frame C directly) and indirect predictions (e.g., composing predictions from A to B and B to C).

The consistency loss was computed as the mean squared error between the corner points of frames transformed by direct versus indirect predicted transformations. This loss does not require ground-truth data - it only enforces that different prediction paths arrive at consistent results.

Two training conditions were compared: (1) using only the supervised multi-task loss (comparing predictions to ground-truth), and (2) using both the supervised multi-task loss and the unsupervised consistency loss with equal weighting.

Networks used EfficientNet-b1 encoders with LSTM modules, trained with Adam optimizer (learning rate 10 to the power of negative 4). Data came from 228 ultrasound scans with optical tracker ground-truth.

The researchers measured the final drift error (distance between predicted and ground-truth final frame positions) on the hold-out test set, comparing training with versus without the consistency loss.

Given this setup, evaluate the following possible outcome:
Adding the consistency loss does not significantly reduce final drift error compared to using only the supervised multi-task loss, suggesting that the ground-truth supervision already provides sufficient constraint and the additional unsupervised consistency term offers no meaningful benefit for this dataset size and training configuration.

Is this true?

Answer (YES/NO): YES